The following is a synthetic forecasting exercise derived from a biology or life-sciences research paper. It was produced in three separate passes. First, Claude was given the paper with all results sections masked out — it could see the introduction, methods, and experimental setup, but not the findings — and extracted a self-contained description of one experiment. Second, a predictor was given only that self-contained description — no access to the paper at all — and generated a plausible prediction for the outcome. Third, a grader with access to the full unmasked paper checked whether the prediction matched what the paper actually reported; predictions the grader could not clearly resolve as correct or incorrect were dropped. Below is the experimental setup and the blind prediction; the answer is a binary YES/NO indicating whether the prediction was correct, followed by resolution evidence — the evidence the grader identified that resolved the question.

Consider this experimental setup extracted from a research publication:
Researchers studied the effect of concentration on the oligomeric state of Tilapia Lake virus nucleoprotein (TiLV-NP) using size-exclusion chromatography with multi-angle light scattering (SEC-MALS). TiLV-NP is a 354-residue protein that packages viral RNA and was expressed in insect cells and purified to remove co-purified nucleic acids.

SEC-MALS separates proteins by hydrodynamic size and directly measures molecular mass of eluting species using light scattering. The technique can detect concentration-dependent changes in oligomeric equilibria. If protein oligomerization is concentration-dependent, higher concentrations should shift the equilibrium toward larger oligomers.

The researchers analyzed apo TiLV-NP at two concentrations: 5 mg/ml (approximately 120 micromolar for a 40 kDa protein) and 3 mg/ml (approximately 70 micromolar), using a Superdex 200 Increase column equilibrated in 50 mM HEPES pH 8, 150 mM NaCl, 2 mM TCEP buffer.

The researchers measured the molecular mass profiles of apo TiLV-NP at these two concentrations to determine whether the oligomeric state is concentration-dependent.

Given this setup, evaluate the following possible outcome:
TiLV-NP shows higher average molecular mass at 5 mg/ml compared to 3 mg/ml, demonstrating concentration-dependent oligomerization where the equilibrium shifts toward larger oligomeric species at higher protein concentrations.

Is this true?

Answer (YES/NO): NO